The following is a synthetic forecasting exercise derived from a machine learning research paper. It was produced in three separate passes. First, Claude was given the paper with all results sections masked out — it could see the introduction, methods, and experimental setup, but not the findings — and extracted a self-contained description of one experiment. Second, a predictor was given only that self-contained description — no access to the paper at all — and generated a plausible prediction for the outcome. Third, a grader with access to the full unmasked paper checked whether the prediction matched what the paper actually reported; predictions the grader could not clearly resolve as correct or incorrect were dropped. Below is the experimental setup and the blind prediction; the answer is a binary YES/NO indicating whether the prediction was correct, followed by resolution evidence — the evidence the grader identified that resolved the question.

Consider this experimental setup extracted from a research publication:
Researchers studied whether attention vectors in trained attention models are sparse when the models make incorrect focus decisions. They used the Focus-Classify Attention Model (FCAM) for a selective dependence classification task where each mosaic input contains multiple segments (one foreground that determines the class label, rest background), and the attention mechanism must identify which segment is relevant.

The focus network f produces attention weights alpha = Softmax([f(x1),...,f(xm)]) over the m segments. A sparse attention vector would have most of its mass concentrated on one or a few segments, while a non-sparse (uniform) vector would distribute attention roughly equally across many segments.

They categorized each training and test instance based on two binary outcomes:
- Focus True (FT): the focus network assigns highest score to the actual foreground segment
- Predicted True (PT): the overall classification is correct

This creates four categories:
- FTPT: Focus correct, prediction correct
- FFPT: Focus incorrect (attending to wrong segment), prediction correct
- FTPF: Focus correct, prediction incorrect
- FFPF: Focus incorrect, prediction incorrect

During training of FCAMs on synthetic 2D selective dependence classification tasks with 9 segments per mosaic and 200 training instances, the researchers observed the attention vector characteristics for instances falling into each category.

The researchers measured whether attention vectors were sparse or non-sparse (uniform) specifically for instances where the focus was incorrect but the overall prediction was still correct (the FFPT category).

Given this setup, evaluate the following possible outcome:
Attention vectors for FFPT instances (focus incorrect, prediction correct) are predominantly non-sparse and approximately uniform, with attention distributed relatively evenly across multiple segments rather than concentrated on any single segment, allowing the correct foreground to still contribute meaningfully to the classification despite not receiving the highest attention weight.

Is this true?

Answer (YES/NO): NO